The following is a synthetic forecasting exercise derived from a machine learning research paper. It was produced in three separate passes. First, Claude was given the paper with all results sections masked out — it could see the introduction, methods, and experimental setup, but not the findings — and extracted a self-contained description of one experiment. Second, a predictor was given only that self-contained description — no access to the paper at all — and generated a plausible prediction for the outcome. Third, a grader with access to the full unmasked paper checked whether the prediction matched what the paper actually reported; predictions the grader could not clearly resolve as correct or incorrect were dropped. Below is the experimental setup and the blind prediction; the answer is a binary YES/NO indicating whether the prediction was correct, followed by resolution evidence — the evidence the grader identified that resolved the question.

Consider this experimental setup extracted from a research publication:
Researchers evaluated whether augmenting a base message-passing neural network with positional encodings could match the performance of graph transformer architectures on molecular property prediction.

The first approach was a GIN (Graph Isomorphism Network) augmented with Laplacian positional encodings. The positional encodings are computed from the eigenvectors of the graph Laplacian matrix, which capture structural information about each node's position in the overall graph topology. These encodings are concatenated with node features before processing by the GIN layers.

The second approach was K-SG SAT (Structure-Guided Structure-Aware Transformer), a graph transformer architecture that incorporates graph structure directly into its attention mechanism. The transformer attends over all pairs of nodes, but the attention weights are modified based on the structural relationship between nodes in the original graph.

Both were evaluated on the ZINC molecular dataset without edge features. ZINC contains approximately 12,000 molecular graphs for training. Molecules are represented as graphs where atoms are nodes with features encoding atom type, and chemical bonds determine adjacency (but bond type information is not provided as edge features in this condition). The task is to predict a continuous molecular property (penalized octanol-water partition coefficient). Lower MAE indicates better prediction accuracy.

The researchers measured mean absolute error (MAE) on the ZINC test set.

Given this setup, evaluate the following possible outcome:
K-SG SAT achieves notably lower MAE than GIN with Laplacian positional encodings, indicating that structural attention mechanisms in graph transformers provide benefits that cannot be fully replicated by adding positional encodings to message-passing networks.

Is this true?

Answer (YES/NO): NO